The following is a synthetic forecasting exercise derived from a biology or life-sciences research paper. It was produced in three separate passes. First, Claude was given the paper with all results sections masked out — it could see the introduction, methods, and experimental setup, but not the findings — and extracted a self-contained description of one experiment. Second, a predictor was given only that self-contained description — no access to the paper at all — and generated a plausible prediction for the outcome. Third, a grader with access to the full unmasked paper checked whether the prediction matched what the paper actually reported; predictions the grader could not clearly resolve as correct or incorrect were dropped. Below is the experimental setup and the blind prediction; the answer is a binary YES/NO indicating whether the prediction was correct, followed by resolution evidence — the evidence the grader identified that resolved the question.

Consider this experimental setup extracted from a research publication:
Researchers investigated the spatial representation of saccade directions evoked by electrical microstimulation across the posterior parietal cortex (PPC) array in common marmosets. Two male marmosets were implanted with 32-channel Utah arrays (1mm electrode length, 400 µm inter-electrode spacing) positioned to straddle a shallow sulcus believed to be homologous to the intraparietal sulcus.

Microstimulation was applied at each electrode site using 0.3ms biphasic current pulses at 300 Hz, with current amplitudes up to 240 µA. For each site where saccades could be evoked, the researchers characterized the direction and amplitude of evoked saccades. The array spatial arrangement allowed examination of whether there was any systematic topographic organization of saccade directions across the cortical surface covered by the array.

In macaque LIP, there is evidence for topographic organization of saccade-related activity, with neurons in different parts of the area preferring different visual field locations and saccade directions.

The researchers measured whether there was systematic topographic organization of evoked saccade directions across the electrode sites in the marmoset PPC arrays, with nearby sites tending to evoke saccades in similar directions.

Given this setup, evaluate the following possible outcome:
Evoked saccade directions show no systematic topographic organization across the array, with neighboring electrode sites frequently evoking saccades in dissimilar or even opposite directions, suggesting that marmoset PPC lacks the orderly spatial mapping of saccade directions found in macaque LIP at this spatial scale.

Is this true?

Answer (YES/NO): NO